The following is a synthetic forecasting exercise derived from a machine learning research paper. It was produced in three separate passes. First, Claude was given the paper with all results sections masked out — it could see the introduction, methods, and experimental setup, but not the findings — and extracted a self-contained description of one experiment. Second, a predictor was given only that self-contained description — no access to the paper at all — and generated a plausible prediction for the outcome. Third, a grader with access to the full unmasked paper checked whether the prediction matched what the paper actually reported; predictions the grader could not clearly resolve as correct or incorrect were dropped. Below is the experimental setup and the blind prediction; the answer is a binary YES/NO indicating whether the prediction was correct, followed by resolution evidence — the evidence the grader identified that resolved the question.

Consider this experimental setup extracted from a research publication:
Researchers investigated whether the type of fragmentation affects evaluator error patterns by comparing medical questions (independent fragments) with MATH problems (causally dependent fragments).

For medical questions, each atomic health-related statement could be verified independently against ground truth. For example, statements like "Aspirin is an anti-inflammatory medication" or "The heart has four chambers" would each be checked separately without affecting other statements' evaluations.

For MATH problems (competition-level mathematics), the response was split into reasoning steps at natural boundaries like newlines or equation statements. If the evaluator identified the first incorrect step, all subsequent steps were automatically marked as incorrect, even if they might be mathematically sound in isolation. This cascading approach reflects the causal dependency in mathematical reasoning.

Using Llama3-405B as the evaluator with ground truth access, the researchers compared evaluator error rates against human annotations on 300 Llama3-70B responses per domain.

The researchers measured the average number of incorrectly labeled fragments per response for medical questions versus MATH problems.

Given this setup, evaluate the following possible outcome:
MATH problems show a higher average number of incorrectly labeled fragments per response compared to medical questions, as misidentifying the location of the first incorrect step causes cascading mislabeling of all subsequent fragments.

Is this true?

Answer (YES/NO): YES